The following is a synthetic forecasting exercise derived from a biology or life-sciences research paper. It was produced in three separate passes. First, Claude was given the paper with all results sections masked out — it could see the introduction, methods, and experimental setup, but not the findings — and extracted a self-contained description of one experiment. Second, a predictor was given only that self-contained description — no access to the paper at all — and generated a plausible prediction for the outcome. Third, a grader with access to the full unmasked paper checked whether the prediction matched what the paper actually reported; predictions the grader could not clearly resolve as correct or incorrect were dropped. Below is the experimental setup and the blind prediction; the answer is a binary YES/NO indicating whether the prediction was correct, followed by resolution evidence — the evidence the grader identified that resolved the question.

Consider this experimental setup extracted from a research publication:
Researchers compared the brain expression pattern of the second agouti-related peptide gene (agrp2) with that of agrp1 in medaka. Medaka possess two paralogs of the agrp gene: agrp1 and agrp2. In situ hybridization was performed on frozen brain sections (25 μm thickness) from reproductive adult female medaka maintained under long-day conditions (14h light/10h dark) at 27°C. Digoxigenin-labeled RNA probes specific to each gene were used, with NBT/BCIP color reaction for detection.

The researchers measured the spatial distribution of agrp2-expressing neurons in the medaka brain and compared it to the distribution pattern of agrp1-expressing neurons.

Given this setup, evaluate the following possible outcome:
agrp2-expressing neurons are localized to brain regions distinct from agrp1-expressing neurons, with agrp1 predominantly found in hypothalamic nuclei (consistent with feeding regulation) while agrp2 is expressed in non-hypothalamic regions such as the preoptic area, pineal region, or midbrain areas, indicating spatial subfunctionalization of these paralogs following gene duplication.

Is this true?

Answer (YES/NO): NO